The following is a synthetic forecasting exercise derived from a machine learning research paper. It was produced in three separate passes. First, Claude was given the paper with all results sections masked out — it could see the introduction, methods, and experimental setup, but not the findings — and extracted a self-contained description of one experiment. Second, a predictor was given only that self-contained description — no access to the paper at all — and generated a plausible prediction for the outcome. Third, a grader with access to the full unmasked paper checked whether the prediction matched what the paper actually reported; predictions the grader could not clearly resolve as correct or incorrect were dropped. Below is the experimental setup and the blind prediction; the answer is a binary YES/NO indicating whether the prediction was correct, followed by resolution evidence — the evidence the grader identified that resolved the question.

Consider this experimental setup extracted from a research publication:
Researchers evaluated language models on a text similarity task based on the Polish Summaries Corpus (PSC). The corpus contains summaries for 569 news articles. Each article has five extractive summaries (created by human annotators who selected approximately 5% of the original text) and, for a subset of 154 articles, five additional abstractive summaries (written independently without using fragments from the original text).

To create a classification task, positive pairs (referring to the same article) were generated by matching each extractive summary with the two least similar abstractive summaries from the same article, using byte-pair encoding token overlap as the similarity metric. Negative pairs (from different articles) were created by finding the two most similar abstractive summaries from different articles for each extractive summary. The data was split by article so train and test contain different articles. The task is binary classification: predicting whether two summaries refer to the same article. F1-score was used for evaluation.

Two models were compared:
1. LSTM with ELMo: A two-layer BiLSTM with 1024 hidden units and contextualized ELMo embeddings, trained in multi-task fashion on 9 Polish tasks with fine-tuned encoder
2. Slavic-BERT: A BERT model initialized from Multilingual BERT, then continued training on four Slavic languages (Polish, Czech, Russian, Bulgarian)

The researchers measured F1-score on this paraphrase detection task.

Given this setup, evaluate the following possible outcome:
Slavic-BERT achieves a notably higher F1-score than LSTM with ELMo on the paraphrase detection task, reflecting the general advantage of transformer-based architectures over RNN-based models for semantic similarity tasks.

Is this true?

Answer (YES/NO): YES